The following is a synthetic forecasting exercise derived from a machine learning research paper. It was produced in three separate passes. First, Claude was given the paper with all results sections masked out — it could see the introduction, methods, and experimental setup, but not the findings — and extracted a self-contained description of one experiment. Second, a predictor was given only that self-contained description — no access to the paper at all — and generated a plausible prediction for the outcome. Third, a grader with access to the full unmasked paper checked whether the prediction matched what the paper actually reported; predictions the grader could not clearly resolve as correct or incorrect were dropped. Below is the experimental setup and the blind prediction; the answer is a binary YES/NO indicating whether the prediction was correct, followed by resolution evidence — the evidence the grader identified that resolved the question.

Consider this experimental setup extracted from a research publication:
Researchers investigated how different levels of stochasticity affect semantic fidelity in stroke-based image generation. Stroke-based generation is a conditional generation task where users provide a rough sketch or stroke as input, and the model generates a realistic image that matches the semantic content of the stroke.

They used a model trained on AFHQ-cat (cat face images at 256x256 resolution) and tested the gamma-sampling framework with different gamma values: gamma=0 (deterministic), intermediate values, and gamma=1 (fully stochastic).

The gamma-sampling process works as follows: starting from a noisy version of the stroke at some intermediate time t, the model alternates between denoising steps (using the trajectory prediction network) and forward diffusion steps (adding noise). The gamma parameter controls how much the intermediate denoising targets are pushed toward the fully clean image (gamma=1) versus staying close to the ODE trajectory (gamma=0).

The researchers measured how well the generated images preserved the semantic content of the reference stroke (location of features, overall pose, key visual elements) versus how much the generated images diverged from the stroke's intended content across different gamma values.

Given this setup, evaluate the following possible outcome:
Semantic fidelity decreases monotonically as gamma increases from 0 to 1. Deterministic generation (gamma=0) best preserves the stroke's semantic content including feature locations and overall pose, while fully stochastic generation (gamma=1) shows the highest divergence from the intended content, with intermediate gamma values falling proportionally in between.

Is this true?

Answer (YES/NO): YES